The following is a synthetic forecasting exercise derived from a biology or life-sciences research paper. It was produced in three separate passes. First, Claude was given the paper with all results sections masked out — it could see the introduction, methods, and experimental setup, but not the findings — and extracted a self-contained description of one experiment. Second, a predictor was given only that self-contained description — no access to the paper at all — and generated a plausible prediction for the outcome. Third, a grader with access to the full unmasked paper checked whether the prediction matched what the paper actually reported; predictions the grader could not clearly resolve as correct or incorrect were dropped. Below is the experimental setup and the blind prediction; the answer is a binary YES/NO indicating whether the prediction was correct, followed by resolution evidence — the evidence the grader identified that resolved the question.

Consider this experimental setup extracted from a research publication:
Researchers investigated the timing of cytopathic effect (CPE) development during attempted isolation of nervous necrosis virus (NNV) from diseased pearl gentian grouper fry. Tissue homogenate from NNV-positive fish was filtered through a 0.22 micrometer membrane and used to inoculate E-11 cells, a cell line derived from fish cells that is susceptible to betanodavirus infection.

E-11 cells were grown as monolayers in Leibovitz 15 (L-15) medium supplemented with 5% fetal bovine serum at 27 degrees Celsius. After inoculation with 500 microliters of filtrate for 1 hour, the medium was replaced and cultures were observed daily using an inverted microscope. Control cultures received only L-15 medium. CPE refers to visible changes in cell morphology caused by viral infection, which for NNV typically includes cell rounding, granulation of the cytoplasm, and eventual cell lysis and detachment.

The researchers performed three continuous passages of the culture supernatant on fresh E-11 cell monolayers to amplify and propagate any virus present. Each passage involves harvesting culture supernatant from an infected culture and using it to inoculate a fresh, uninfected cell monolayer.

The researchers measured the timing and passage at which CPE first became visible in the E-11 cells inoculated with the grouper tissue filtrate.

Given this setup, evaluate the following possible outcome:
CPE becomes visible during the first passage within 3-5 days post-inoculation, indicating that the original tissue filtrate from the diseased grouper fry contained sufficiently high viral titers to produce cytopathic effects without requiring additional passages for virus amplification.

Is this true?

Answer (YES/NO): YES